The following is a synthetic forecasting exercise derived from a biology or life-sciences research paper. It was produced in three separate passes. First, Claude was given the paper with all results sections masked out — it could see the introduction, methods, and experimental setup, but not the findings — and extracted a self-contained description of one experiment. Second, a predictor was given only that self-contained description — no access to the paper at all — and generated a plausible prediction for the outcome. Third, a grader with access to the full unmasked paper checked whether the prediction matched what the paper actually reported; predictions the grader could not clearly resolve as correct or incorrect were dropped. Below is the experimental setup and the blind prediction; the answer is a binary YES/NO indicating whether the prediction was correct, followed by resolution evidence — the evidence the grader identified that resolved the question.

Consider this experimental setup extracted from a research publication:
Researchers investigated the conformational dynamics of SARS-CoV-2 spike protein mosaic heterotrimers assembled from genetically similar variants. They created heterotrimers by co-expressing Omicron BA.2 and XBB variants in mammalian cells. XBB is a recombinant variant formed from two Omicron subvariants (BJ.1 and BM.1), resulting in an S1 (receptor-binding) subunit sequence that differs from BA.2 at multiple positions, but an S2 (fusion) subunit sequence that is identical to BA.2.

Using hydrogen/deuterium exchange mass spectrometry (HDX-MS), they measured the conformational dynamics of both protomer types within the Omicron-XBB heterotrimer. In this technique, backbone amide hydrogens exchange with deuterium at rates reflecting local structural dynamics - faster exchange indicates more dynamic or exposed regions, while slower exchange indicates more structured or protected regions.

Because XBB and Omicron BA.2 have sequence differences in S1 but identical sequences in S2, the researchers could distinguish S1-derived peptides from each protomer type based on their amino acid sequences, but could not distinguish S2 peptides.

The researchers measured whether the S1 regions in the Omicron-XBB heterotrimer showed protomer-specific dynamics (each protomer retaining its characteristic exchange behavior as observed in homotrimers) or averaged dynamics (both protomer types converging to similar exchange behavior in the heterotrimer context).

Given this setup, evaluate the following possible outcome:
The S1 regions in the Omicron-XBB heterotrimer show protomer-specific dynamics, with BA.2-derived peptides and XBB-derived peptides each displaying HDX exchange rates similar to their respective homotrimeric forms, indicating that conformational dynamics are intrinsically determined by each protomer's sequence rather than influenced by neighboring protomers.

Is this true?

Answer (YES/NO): YES